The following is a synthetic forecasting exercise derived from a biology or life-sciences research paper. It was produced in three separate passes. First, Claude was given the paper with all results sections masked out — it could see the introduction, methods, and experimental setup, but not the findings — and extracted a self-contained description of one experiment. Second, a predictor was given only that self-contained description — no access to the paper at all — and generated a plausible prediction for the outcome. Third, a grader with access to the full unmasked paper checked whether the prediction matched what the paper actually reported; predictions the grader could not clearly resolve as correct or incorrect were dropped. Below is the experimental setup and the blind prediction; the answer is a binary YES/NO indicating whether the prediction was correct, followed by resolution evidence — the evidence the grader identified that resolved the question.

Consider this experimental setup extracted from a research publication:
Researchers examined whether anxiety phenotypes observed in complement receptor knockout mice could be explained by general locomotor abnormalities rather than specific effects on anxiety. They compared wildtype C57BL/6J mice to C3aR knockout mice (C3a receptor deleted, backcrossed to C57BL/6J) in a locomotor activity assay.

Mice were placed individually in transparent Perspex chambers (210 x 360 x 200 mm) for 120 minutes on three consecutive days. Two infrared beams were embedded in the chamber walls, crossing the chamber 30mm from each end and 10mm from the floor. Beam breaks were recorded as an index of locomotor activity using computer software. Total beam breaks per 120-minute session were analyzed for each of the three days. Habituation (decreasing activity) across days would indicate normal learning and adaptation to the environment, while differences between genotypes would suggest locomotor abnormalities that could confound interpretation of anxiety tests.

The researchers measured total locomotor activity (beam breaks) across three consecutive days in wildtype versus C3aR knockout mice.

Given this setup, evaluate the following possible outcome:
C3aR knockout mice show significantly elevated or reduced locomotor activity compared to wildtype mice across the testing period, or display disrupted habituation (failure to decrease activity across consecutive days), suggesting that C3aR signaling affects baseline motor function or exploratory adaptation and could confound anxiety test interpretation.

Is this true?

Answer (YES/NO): NO